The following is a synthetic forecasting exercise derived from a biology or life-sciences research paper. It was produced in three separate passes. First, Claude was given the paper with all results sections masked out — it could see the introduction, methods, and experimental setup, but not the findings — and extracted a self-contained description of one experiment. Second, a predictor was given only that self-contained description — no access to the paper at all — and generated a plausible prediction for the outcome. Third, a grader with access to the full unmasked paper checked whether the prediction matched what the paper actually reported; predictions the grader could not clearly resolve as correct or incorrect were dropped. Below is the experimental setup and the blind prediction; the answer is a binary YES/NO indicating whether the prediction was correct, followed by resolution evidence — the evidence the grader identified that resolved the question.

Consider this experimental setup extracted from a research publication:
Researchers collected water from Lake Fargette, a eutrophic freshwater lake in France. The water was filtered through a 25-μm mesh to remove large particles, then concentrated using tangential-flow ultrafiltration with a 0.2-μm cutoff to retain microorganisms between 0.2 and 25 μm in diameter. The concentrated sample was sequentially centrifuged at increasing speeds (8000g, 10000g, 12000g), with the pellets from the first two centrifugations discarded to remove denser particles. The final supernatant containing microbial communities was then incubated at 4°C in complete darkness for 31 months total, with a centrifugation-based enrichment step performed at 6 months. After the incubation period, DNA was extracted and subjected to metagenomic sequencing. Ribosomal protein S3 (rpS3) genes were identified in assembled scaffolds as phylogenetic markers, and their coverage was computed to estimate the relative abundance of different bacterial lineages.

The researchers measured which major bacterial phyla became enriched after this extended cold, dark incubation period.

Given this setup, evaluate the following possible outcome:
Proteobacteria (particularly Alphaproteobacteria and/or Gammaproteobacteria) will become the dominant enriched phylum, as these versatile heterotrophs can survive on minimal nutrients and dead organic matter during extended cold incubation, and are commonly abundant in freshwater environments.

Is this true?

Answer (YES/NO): NO